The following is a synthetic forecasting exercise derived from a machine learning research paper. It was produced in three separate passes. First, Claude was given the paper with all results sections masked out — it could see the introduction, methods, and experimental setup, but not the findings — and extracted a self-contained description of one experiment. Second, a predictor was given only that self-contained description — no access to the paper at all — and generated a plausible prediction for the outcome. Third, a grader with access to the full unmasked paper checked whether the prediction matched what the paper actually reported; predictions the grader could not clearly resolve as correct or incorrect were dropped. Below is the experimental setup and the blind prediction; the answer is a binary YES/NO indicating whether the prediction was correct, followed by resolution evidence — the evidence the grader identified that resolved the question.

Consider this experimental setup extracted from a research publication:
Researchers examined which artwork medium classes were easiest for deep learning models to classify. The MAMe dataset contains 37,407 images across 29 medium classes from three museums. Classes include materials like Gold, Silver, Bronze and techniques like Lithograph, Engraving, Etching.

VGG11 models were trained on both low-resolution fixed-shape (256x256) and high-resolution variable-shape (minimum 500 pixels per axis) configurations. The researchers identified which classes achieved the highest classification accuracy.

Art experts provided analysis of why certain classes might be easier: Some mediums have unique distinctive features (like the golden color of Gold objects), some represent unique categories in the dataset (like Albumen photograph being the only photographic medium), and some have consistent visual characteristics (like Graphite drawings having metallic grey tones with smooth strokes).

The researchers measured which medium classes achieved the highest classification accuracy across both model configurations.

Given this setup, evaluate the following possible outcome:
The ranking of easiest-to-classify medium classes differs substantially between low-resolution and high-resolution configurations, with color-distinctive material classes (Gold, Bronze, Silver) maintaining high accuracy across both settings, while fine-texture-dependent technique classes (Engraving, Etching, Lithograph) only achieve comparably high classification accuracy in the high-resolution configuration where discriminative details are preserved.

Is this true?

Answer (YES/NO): NO